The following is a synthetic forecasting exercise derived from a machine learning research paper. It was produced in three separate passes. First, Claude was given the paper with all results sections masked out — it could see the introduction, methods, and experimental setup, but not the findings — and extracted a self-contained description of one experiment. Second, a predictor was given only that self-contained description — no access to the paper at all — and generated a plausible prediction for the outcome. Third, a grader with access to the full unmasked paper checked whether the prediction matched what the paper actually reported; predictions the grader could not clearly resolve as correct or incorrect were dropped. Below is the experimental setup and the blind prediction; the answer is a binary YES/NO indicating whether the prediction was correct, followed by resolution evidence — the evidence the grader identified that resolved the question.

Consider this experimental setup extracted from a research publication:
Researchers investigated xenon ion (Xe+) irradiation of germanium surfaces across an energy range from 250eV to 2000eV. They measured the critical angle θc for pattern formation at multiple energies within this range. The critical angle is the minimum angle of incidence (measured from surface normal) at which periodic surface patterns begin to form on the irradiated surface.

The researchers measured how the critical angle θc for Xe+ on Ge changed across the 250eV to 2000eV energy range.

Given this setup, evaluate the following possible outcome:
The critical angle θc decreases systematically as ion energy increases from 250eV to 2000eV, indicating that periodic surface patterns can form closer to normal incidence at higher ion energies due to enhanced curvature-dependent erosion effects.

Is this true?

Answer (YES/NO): NO